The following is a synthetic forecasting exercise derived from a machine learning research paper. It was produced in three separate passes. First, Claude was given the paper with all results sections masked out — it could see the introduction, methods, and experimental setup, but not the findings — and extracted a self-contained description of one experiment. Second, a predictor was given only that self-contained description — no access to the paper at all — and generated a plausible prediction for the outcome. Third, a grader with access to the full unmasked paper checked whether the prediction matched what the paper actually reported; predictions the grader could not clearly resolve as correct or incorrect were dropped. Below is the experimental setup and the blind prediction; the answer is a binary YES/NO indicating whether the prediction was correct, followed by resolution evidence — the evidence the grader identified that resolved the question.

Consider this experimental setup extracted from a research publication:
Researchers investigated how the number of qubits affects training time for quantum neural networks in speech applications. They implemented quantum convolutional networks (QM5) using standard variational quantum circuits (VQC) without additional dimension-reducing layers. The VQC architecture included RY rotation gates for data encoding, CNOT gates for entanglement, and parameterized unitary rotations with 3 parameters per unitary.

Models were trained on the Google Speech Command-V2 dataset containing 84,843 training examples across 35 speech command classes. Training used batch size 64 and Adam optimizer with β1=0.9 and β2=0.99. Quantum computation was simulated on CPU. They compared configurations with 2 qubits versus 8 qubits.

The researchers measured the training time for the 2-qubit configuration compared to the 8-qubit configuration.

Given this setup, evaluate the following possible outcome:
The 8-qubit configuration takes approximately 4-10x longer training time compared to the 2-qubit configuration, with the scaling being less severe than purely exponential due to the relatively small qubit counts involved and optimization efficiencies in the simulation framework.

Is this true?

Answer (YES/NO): YES